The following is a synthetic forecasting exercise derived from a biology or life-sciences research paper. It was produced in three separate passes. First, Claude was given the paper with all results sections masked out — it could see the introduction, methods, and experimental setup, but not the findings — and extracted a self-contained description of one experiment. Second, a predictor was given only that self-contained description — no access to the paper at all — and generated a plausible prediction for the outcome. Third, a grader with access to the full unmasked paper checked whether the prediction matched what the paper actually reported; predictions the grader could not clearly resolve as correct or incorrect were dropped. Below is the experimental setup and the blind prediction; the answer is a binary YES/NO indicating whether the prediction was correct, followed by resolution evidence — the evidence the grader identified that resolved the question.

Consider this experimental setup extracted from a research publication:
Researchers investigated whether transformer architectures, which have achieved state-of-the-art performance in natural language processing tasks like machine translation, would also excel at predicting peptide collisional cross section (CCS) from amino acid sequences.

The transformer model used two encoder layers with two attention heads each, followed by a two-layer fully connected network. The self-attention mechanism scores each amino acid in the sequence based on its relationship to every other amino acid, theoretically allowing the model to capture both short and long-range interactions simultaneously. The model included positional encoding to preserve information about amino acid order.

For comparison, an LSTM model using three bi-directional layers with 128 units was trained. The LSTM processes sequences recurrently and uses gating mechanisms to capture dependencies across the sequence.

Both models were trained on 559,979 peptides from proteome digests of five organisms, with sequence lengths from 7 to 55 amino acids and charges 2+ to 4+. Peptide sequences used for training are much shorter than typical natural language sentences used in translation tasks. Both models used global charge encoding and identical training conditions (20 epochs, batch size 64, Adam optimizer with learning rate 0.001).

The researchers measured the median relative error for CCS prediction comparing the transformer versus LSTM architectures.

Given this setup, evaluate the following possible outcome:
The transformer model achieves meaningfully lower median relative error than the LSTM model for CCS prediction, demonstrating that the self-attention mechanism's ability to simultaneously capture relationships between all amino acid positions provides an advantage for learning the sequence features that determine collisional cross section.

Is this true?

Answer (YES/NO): NO